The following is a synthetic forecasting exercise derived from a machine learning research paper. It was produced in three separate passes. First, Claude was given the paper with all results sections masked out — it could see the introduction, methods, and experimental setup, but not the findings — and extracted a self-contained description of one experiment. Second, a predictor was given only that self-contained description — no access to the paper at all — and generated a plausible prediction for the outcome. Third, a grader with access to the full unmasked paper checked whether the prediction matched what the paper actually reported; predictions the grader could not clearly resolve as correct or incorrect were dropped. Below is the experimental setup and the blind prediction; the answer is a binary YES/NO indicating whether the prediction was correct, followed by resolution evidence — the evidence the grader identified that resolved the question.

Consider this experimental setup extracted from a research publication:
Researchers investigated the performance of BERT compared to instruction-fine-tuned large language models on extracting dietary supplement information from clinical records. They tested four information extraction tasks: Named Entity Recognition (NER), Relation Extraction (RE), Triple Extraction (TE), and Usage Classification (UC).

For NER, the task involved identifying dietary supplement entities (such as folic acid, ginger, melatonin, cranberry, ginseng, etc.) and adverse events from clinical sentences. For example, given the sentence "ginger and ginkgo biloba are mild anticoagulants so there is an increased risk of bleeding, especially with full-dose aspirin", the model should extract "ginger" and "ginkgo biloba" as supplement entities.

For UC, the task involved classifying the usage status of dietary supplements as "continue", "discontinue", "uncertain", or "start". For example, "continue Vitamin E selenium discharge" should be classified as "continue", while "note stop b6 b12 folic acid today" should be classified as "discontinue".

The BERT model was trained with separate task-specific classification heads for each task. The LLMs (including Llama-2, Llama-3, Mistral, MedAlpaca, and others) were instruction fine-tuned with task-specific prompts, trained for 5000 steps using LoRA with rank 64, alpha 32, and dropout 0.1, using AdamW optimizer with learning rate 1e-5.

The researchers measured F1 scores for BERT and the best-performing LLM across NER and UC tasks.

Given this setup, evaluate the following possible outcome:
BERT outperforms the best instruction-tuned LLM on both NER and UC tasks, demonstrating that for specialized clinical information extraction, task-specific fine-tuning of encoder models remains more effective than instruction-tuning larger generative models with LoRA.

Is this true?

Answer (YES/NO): NO